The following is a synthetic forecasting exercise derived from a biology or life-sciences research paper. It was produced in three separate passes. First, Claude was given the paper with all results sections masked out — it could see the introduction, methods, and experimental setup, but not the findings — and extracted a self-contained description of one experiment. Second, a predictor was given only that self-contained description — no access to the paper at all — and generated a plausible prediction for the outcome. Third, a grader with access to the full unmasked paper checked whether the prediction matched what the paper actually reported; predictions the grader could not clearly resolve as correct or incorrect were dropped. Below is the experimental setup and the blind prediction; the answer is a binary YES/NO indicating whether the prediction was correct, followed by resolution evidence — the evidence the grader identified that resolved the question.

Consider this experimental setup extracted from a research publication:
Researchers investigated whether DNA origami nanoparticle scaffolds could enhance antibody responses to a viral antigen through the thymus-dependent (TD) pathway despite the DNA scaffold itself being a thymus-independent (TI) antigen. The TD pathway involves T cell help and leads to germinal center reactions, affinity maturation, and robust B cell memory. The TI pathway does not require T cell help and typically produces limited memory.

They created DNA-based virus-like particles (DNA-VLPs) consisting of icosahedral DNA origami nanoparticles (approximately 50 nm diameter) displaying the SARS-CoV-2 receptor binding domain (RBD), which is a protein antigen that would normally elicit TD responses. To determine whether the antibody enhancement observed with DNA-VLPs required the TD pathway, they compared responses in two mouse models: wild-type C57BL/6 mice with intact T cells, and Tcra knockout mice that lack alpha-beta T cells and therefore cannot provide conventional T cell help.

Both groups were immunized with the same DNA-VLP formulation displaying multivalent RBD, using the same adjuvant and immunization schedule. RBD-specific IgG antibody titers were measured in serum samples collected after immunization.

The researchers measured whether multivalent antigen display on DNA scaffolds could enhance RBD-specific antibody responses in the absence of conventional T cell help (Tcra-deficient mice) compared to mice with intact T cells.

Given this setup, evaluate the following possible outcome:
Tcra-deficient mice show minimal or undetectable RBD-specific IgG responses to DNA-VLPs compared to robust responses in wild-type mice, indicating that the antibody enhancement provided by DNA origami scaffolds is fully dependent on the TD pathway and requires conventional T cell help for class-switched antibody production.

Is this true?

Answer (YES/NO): YES